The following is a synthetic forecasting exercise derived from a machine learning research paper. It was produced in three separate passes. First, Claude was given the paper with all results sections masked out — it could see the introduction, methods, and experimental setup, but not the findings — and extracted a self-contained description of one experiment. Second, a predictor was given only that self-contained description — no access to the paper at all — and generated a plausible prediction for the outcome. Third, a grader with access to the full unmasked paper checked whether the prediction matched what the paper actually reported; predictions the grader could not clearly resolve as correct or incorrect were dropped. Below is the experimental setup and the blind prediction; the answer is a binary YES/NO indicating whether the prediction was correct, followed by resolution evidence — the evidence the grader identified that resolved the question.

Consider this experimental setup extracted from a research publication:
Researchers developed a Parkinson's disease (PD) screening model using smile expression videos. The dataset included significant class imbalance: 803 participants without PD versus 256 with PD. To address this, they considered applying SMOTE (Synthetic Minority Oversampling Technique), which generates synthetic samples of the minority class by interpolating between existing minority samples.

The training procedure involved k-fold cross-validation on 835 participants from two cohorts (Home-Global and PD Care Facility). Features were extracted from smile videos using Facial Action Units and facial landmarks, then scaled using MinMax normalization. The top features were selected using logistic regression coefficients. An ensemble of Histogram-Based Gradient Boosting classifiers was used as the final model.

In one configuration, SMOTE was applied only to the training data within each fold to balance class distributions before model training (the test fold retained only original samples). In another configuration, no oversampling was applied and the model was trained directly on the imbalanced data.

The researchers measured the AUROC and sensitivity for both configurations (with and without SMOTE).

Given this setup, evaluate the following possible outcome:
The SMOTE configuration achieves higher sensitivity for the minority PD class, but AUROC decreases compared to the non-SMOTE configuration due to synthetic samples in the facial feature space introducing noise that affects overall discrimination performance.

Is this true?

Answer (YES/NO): NO